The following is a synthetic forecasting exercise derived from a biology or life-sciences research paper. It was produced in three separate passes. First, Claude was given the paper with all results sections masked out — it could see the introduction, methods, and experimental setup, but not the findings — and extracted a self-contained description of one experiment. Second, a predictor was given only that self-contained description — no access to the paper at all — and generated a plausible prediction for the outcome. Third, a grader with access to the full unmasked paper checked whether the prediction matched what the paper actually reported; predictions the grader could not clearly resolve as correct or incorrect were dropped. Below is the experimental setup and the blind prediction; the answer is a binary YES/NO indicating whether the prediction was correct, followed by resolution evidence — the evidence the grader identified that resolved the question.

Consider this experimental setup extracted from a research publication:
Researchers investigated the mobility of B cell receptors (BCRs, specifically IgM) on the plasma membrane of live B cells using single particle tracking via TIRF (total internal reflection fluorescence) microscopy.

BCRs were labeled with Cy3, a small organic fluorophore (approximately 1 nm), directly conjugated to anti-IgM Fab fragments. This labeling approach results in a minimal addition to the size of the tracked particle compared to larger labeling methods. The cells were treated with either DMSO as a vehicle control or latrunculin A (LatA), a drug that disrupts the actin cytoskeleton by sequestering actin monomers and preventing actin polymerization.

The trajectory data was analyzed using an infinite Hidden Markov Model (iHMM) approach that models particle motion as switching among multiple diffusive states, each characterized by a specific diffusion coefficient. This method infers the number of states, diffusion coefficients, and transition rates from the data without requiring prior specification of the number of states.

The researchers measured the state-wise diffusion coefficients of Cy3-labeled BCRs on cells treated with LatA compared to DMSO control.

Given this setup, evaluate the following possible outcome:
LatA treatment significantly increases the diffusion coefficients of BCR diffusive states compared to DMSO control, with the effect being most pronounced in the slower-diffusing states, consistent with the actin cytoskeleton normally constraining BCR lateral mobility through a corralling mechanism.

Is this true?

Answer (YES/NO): NO